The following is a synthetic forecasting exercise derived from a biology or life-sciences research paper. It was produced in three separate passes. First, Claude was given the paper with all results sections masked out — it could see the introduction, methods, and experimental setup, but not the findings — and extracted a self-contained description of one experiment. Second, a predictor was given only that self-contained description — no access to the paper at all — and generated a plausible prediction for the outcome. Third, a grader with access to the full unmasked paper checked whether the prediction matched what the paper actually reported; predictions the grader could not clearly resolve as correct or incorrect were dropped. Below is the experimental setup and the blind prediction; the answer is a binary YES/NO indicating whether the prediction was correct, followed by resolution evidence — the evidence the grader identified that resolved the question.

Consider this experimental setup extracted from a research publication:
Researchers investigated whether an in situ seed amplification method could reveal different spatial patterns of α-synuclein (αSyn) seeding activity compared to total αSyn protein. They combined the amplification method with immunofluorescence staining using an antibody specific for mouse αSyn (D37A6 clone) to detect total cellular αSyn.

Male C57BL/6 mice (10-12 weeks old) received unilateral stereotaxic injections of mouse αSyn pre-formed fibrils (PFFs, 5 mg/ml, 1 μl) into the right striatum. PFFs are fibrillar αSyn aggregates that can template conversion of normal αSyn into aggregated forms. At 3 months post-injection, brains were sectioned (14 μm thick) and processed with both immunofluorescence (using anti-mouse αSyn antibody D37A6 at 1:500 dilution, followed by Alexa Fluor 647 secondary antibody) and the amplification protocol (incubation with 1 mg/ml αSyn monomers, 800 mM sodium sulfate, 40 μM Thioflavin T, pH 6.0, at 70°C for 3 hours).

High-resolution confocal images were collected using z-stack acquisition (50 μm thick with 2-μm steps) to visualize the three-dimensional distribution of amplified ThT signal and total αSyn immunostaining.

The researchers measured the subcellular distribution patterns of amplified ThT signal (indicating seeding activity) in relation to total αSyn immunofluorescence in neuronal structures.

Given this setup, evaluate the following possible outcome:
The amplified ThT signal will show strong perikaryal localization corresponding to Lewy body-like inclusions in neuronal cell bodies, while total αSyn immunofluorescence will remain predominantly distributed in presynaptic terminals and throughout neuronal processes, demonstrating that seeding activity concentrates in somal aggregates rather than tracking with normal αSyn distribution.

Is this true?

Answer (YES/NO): NO